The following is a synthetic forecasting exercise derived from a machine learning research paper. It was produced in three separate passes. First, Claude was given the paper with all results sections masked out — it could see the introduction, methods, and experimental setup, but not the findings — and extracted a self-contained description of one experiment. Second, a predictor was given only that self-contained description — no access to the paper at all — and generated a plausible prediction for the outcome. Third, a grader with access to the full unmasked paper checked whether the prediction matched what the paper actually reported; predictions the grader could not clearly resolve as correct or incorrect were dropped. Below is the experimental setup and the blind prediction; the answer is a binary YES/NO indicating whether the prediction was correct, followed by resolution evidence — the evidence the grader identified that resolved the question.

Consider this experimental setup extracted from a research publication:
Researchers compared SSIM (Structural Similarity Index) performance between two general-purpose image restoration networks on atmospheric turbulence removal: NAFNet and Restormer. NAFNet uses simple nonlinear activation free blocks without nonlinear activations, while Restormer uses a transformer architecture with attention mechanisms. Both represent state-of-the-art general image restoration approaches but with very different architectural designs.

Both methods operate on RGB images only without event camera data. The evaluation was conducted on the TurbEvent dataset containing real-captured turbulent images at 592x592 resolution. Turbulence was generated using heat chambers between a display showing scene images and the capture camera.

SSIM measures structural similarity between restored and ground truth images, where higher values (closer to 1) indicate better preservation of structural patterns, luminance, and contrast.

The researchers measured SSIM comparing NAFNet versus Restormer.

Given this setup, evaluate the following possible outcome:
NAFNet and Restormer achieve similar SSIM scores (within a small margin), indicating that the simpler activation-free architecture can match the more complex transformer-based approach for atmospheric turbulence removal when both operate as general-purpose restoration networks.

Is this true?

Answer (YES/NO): NO